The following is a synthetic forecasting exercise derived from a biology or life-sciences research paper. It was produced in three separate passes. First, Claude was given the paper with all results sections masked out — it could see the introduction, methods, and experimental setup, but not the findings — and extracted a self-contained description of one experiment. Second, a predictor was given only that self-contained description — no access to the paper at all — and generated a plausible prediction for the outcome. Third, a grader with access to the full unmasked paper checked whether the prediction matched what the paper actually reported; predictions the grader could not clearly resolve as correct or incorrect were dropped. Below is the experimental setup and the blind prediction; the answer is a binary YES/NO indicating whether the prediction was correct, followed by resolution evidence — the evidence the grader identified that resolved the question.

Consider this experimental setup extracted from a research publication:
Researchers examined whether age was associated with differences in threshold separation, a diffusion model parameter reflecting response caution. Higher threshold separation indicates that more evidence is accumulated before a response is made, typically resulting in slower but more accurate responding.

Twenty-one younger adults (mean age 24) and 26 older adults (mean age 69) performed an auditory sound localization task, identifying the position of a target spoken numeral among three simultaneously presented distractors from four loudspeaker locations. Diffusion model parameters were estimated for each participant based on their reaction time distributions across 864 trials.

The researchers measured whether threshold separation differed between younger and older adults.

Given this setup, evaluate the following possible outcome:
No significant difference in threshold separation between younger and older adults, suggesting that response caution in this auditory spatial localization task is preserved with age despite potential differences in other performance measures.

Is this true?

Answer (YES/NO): YES